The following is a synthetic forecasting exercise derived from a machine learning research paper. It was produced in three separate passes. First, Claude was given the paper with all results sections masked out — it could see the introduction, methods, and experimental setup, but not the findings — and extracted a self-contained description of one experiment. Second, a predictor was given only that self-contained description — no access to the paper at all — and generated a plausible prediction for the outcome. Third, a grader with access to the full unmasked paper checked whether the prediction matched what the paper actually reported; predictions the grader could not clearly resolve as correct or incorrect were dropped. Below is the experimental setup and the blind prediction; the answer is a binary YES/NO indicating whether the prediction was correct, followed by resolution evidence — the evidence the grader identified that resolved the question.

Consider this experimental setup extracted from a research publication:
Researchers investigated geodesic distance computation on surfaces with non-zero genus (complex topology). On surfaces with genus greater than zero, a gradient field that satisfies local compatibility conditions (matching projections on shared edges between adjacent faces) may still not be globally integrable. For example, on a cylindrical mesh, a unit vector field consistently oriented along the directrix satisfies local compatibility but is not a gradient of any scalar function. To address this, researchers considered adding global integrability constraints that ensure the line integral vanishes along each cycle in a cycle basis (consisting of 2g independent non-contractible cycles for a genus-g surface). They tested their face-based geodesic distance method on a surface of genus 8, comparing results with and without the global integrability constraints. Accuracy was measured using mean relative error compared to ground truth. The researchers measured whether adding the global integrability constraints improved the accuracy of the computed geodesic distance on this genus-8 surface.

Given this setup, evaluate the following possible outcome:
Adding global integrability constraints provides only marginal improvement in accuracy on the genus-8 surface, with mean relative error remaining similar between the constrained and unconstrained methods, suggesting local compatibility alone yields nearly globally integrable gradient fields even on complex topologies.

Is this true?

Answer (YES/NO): YES